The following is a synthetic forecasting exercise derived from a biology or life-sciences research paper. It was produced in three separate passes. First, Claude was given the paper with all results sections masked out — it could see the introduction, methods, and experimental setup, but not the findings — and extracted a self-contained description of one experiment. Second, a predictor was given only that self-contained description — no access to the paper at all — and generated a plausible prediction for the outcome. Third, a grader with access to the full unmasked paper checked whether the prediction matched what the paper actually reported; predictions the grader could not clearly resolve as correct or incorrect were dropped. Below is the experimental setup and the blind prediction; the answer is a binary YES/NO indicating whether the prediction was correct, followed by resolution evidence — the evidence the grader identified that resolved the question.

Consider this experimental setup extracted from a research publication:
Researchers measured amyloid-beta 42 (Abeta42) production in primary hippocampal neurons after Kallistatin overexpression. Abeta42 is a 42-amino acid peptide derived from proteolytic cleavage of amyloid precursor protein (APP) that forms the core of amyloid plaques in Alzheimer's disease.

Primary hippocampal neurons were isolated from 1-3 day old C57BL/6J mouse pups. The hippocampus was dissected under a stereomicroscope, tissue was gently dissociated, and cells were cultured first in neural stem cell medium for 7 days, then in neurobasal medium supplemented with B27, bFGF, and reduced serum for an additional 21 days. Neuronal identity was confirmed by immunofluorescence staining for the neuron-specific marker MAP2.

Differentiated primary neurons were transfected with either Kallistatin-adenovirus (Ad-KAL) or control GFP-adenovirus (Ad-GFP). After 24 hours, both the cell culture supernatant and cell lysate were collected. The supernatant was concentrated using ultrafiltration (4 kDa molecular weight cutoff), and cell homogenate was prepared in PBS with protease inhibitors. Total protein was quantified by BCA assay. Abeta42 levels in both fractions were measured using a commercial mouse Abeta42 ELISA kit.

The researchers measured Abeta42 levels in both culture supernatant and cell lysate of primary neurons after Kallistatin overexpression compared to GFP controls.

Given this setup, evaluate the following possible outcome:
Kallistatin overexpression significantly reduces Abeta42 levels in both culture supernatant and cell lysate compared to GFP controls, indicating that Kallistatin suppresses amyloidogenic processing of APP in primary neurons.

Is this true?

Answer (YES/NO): NO